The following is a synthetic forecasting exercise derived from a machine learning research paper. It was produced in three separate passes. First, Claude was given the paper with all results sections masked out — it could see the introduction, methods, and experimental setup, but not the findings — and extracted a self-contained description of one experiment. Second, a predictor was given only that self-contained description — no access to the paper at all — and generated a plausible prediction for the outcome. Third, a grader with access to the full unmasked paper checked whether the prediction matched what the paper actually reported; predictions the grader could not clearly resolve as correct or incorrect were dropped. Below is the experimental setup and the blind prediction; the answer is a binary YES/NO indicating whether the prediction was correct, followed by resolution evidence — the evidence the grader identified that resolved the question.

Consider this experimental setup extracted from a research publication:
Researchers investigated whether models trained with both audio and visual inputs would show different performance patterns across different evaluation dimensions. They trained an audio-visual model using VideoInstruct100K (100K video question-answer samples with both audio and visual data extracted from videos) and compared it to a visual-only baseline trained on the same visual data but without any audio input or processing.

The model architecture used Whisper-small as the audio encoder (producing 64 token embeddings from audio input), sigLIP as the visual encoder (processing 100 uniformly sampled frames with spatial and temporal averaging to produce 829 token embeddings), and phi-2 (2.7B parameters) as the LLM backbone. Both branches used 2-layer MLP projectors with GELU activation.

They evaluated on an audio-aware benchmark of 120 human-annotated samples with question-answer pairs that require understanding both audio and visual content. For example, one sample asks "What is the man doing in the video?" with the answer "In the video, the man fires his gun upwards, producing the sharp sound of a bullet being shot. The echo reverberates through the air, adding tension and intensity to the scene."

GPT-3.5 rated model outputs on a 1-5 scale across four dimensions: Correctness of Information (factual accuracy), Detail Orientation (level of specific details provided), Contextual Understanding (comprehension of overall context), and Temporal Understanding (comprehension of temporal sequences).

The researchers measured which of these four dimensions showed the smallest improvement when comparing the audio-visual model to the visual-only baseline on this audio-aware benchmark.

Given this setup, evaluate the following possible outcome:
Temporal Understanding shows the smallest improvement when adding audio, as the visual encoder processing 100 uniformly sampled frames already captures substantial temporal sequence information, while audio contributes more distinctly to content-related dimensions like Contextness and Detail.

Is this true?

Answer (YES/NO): NO